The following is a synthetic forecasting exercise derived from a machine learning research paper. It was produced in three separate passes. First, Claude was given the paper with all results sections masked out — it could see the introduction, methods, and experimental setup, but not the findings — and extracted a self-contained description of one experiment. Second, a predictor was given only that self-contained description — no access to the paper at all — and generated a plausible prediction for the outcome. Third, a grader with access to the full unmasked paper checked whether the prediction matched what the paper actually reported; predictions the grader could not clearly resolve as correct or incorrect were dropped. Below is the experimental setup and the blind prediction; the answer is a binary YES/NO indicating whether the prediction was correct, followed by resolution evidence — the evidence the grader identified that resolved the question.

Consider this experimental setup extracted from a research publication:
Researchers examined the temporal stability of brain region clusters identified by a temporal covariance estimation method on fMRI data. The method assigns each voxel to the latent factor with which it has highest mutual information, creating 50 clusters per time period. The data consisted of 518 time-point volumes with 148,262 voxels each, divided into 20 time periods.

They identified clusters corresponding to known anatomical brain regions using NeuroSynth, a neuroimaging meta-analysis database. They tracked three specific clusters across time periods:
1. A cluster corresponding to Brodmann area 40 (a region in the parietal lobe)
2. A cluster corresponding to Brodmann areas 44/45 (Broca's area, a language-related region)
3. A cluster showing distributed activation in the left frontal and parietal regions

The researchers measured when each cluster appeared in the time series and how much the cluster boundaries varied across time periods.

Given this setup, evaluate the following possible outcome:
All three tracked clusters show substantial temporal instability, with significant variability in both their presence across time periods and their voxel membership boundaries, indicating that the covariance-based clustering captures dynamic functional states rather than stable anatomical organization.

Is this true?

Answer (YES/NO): NO